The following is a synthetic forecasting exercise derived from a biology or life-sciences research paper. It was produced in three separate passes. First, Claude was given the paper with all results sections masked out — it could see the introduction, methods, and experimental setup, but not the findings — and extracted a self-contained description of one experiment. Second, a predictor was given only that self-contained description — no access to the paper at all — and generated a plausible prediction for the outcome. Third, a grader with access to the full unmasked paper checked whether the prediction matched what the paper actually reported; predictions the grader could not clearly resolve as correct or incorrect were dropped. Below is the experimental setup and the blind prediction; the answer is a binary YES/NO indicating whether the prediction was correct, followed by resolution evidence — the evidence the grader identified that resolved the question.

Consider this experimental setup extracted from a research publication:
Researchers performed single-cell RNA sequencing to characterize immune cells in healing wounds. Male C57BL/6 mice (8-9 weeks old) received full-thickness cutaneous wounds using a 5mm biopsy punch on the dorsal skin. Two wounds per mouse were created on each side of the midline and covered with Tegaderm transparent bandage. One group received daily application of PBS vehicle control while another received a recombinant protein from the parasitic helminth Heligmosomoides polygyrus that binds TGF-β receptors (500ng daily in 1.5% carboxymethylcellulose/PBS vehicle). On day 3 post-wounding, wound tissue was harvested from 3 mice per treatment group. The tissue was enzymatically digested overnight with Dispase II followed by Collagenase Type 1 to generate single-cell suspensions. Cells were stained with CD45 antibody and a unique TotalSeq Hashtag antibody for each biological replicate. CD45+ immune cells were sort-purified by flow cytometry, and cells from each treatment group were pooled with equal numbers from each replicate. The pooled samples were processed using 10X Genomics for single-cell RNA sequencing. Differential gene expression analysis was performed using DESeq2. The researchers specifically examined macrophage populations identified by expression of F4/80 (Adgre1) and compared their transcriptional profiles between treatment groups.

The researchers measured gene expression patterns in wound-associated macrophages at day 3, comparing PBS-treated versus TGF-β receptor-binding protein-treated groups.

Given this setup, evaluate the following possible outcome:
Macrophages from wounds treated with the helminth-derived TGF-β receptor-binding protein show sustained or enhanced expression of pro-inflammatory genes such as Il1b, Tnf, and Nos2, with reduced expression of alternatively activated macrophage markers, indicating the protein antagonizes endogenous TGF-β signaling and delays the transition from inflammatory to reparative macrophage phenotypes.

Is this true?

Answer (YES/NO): NO